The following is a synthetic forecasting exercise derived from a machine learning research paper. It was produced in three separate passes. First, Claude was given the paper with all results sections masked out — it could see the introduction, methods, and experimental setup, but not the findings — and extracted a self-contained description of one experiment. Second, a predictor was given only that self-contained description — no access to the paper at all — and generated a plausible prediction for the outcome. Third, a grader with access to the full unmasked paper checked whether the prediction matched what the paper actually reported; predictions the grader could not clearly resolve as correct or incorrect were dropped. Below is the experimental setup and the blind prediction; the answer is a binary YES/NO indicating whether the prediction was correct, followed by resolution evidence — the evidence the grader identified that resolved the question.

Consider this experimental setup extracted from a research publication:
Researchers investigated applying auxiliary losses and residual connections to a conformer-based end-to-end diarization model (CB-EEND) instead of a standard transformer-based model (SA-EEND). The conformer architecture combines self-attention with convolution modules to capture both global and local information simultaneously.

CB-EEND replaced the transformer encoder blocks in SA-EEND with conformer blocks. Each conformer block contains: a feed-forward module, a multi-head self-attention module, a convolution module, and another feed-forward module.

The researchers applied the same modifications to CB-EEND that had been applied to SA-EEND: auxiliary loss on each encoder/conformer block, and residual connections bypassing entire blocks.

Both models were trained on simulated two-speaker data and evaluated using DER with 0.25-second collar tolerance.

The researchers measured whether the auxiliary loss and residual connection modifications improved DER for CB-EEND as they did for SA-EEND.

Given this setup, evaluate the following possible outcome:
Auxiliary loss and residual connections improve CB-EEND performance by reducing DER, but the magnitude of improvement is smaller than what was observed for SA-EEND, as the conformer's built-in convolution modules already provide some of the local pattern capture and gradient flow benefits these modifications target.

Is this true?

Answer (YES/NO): YES